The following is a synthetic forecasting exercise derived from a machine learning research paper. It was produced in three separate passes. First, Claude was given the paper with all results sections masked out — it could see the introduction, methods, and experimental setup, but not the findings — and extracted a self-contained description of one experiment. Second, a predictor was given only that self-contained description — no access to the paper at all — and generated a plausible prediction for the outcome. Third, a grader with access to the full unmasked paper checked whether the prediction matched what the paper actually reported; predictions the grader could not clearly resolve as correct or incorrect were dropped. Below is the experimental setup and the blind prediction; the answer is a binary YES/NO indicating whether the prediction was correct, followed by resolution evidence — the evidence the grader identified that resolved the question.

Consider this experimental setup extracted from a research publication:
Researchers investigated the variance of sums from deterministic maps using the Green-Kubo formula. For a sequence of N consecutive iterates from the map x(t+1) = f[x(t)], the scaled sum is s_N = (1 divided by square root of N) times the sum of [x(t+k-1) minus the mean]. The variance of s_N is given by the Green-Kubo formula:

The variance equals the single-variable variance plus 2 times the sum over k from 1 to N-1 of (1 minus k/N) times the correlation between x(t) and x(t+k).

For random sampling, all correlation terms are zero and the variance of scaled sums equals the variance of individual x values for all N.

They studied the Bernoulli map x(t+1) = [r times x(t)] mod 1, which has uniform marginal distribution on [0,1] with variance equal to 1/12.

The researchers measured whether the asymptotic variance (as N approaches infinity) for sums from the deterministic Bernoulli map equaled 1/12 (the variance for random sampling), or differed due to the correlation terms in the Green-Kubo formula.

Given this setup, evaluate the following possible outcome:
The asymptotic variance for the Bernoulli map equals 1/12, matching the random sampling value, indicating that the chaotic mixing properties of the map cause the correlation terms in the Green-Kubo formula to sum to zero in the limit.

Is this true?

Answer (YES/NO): NO